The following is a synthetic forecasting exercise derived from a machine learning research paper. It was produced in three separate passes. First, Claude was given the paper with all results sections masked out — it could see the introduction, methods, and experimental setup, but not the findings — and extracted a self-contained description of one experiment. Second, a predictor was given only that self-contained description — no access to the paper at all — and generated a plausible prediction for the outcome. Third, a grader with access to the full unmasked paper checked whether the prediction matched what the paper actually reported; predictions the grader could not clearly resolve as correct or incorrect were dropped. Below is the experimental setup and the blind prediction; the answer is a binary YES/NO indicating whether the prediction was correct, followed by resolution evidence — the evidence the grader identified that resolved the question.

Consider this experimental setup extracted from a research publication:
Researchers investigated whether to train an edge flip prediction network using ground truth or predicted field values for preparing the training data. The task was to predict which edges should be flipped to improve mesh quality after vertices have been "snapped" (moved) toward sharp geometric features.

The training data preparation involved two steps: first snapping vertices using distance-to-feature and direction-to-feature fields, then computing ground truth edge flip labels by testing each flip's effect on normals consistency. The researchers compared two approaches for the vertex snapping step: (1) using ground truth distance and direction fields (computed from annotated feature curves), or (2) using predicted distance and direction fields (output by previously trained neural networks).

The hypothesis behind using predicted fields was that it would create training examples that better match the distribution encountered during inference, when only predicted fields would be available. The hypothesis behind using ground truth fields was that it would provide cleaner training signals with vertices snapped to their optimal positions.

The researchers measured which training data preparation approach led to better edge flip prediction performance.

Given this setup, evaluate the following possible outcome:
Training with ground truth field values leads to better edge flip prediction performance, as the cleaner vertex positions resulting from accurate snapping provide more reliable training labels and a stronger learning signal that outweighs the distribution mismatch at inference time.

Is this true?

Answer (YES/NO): YES